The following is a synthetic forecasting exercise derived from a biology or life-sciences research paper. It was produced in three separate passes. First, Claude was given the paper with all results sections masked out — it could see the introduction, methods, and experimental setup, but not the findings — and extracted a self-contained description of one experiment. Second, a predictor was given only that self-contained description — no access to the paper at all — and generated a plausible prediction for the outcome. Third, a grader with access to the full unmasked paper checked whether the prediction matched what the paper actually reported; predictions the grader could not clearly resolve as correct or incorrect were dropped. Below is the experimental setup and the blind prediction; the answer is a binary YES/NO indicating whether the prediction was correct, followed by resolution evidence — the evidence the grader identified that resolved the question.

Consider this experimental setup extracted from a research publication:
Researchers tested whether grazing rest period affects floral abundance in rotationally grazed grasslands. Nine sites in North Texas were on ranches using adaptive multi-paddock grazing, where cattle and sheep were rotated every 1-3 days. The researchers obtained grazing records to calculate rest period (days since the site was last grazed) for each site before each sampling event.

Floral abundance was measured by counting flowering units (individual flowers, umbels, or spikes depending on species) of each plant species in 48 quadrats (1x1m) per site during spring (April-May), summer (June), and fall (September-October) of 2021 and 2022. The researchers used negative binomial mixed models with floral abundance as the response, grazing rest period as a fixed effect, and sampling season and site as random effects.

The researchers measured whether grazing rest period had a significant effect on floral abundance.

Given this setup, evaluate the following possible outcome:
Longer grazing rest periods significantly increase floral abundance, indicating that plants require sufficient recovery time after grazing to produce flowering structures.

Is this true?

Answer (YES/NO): YES